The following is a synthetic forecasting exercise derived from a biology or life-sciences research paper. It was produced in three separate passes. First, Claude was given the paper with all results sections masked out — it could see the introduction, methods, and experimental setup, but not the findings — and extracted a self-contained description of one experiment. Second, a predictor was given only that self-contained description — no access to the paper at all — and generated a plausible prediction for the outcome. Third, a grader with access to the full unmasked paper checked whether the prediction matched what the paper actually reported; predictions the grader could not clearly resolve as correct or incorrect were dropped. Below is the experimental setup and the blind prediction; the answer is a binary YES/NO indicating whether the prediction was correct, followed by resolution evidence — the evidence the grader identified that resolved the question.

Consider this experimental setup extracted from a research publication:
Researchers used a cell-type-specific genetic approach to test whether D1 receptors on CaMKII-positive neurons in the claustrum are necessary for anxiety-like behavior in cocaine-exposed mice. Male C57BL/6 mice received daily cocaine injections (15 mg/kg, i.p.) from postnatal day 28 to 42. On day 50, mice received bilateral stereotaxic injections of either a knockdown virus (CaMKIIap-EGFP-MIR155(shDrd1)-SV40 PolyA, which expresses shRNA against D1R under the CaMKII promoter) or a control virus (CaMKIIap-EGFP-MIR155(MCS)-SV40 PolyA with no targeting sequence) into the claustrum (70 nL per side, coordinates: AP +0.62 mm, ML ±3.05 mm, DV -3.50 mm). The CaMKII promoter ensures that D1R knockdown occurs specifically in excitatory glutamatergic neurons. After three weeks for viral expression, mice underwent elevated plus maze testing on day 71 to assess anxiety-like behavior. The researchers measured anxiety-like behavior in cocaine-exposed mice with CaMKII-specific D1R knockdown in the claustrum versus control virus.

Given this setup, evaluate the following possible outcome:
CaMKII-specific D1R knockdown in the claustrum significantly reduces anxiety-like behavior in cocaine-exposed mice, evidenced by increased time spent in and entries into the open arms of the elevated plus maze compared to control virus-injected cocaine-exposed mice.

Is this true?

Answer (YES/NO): YES